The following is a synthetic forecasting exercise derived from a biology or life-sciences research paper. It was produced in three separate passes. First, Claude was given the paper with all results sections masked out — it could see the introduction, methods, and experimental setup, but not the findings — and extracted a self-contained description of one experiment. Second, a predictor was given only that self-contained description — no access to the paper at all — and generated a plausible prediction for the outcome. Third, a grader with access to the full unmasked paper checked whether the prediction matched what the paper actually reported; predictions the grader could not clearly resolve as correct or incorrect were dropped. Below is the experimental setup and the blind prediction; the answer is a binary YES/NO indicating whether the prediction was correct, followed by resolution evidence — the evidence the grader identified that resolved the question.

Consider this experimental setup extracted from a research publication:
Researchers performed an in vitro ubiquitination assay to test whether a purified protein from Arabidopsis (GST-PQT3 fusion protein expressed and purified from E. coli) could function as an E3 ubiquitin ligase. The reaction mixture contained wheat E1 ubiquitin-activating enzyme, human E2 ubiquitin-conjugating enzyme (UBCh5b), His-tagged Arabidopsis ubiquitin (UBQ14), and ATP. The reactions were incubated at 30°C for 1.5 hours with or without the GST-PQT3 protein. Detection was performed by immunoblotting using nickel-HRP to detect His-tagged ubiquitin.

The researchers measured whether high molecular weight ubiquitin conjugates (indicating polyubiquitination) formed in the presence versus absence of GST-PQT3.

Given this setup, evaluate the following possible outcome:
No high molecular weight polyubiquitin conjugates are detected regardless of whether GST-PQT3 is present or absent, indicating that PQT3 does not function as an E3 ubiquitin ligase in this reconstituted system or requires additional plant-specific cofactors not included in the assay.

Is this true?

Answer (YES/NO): NO